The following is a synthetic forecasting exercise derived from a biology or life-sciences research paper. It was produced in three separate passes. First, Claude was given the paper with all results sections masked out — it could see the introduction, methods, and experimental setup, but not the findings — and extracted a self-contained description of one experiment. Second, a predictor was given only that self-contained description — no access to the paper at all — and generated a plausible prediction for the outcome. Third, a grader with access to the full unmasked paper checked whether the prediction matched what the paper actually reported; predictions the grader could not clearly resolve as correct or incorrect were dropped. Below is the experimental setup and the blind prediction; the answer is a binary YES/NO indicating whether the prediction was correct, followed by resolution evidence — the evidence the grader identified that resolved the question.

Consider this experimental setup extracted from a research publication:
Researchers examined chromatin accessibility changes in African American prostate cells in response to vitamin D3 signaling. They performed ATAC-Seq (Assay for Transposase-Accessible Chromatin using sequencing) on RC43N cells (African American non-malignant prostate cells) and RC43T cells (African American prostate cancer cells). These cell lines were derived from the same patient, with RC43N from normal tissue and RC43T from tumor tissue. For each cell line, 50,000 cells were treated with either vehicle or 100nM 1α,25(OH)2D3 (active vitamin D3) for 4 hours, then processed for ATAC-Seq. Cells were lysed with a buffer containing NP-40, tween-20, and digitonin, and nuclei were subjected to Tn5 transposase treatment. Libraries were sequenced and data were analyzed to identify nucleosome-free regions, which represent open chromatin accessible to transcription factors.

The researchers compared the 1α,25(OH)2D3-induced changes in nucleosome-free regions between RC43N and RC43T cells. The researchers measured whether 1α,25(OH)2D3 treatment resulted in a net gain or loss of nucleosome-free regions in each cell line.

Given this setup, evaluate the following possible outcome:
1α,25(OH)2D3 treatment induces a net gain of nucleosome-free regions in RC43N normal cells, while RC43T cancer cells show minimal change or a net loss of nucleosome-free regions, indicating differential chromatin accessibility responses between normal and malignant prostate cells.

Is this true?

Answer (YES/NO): YES